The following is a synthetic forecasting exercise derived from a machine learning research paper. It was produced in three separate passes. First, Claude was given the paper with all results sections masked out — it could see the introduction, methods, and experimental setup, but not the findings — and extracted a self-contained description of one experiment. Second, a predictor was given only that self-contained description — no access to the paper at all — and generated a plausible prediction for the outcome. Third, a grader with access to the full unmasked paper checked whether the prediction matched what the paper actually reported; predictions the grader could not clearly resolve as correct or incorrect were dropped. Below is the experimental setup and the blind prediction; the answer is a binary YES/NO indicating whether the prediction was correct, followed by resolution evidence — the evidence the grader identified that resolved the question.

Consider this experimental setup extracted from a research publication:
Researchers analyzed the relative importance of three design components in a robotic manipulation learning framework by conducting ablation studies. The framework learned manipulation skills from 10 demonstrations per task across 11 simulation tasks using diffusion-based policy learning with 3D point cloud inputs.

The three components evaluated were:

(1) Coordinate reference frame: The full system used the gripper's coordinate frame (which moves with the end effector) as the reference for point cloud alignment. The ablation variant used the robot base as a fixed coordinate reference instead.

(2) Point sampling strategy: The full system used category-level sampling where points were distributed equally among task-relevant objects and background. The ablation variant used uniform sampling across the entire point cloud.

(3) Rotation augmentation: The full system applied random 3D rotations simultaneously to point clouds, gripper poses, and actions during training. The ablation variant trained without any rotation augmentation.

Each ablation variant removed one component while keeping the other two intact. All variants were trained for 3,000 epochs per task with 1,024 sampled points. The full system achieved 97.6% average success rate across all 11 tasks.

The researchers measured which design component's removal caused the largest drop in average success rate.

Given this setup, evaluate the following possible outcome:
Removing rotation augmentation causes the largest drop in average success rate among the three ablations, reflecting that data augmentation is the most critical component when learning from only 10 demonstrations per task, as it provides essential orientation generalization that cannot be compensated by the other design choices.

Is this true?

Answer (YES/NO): YES